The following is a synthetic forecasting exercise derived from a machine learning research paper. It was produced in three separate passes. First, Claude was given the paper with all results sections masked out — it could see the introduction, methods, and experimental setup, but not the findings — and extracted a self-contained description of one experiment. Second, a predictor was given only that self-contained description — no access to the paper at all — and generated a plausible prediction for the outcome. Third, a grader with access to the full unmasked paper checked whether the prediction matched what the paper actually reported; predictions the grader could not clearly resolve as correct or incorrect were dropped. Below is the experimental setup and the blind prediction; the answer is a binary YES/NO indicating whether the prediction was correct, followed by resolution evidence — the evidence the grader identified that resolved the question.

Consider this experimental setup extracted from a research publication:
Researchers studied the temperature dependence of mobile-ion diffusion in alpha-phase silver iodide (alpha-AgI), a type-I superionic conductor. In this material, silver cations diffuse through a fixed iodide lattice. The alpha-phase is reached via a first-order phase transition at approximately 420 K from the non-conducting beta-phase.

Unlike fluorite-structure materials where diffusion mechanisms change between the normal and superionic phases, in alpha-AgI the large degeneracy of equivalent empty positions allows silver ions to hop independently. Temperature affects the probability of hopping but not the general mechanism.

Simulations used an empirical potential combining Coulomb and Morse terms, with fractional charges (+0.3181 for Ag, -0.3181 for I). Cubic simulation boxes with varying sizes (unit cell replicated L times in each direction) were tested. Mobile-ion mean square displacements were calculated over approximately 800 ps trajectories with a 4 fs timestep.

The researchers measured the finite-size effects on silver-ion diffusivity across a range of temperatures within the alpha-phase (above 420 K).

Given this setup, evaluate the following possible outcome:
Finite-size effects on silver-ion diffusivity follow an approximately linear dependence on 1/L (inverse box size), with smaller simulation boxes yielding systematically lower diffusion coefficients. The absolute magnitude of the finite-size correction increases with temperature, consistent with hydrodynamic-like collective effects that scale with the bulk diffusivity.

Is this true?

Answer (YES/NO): NO